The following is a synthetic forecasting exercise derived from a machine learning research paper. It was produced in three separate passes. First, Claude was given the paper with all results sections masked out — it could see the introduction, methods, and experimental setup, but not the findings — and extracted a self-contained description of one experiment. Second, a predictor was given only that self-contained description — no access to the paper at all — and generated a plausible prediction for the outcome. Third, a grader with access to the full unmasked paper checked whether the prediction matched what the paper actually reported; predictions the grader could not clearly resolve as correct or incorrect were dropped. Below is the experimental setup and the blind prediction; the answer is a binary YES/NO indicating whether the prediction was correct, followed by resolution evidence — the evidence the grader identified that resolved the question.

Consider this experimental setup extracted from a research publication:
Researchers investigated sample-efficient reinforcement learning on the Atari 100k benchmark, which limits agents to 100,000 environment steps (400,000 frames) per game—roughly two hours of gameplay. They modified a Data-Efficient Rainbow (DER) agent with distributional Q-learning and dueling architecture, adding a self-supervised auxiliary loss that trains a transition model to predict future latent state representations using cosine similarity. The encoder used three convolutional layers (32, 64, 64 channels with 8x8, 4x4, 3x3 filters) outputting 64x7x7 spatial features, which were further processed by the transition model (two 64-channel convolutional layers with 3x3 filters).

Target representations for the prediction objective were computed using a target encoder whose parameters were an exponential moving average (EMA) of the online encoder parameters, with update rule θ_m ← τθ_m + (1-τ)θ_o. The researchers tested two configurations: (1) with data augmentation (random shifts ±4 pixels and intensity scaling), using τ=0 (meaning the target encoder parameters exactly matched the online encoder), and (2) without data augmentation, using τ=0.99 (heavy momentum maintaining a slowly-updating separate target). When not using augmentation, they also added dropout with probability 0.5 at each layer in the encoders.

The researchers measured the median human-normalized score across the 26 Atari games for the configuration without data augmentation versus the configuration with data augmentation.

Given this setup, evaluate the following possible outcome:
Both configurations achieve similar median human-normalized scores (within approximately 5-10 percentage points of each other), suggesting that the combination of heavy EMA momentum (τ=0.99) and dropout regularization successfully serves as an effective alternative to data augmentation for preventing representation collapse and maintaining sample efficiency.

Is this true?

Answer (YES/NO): NO